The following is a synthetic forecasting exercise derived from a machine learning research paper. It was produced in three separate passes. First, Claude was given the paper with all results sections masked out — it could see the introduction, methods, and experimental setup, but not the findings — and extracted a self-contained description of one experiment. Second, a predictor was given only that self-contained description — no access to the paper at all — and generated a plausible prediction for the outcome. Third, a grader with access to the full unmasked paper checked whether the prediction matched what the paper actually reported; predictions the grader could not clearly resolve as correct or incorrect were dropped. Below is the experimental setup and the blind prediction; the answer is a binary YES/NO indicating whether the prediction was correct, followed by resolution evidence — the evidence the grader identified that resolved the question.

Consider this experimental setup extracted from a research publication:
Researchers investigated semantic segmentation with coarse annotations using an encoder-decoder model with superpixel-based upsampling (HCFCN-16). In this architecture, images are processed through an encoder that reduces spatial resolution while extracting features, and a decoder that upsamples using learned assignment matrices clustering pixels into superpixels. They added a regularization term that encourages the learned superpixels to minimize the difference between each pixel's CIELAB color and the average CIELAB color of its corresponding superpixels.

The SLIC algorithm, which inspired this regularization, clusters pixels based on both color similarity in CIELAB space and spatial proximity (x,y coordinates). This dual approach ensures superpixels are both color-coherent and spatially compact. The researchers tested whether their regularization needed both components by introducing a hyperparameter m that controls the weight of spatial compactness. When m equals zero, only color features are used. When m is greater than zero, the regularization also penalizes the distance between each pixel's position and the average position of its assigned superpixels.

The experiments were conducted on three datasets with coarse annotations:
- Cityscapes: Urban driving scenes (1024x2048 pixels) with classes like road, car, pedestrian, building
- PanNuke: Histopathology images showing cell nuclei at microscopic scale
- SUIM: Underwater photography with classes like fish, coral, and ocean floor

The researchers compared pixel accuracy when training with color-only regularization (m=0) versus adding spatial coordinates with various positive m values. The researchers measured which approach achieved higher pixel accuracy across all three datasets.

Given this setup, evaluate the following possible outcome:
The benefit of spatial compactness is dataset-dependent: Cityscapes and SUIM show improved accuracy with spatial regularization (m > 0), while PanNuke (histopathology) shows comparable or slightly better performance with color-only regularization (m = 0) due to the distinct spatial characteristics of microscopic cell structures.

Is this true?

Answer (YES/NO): NO